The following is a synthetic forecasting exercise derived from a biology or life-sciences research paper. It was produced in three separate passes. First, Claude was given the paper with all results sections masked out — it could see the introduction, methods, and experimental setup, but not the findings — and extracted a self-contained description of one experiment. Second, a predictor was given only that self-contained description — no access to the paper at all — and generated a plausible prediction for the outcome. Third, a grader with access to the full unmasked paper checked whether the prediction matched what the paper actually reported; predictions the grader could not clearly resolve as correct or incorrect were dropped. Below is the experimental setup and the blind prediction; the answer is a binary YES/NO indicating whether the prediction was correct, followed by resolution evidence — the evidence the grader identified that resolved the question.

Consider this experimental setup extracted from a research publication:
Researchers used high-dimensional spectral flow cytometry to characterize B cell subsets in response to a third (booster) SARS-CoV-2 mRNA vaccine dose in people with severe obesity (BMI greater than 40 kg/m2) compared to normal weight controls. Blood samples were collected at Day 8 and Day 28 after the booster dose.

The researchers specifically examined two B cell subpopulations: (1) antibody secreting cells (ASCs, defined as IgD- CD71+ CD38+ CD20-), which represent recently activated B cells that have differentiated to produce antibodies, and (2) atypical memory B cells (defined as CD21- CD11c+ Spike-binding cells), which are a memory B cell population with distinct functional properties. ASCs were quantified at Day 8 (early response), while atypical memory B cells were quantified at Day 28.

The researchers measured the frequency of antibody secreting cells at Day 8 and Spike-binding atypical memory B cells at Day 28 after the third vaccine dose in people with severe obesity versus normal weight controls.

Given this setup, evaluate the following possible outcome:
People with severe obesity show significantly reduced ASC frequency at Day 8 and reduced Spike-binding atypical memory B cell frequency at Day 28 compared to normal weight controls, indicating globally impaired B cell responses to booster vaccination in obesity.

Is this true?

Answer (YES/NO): NO